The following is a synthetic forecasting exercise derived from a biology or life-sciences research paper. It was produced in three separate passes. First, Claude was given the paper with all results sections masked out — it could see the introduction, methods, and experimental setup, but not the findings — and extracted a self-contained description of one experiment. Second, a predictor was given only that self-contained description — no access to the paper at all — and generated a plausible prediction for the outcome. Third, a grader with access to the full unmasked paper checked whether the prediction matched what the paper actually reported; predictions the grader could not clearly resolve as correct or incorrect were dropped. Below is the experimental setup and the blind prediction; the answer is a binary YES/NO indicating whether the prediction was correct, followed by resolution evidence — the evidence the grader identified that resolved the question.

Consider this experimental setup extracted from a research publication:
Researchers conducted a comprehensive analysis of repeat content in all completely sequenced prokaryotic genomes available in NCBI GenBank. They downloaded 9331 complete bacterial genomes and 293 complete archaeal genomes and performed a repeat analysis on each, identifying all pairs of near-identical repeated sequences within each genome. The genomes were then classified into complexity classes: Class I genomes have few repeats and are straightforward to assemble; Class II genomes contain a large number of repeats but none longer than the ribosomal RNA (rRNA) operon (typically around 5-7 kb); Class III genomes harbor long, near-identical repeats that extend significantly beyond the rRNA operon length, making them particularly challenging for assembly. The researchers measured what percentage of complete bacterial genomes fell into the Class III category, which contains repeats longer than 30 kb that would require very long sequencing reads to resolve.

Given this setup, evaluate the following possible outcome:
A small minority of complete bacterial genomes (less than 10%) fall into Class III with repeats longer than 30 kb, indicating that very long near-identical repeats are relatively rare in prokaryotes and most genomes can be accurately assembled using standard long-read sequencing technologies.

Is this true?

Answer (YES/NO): YES